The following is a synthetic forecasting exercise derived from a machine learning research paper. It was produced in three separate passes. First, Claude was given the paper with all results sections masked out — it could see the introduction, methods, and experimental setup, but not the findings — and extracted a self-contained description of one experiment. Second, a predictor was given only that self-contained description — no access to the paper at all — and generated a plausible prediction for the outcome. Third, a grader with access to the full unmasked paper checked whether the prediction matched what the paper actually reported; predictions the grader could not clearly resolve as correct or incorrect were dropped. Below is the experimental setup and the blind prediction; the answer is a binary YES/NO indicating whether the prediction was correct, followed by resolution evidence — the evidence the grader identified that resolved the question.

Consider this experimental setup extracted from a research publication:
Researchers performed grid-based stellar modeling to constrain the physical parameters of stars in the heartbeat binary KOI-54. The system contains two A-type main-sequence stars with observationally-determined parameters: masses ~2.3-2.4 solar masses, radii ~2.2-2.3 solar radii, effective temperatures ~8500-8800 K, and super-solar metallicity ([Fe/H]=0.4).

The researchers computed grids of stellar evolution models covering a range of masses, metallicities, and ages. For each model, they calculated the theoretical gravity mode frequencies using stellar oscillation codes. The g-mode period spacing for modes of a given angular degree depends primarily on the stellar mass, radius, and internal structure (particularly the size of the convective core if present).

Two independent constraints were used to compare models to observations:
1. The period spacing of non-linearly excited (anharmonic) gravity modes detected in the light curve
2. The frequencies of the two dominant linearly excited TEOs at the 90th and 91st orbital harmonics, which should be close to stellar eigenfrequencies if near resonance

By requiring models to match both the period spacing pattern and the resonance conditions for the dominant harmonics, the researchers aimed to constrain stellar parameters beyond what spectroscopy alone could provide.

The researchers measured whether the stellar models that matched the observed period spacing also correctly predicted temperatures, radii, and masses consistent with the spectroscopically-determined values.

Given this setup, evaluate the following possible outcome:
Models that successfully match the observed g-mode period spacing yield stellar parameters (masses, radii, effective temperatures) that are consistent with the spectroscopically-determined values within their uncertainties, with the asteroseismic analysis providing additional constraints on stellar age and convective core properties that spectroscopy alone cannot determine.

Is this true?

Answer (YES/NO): NO